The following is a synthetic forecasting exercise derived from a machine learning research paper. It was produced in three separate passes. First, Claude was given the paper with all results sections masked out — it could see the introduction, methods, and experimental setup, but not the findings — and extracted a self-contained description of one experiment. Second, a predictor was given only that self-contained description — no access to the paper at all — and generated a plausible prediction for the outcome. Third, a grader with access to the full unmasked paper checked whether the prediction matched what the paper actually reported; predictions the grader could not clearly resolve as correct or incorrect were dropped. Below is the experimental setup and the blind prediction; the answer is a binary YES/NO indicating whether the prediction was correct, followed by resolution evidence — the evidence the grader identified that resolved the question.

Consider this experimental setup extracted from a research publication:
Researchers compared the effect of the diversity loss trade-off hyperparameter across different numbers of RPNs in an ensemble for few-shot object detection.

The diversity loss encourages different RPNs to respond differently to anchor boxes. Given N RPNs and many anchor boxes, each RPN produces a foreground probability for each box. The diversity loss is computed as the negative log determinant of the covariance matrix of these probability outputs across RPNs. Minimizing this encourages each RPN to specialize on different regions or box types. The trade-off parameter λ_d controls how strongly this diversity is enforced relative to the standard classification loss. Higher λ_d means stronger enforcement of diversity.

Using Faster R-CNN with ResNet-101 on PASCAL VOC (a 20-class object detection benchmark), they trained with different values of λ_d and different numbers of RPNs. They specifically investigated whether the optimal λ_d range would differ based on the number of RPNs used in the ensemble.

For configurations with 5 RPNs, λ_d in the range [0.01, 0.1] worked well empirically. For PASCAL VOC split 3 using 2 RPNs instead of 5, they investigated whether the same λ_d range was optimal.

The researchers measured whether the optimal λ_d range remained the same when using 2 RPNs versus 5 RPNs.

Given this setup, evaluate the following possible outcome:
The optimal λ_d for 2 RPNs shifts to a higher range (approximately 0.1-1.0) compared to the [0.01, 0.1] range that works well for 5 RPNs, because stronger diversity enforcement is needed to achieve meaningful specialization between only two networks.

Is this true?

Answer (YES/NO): NO